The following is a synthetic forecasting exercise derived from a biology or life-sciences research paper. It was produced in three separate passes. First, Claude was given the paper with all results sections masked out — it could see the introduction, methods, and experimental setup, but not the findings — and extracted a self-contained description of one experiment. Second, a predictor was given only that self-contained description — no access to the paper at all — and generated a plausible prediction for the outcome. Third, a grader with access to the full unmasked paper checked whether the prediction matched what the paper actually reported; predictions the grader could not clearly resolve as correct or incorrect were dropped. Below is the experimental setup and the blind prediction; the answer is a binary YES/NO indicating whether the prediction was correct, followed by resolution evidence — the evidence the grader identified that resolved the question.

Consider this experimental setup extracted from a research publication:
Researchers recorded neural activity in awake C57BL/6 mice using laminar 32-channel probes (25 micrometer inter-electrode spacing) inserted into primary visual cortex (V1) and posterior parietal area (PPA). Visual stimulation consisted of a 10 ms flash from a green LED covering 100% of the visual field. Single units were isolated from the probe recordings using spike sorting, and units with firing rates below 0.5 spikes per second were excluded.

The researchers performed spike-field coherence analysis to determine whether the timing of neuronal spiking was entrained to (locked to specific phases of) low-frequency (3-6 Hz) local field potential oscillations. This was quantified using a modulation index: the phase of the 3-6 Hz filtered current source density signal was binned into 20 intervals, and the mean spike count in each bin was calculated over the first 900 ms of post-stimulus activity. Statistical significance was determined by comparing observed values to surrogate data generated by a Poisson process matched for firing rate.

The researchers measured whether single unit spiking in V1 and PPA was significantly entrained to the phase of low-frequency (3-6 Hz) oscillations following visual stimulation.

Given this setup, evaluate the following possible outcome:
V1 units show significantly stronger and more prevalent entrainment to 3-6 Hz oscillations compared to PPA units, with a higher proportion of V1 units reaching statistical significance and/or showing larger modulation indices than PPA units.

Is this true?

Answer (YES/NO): NO